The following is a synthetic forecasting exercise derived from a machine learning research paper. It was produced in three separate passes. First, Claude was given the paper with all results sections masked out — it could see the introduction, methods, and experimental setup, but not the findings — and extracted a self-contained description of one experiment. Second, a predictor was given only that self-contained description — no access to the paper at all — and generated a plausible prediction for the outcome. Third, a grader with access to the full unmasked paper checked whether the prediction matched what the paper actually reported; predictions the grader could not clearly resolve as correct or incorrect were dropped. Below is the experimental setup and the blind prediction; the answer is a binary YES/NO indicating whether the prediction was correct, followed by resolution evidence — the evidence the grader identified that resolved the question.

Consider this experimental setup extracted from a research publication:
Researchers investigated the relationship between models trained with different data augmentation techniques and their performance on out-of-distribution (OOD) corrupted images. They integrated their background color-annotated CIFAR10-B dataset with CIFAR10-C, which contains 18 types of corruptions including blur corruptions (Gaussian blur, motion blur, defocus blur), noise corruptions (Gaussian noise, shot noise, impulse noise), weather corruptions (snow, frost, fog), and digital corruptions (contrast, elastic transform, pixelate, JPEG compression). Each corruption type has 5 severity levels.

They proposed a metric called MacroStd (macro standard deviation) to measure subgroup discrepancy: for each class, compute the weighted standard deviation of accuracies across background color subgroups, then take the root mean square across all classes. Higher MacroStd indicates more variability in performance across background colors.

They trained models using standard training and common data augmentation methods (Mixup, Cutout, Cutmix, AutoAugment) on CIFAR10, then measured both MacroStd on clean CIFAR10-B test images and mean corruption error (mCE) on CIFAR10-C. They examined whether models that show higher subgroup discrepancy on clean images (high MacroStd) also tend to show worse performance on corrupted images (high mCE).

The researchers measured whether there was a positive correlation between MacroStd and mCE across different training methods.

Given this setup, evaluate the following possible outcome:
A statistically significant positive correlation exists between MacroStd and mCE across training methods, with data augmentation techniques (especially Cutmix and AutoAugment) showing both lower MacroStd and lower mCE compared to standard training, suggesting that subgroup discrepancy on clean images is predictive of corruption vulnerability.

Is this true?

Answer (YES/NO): NO